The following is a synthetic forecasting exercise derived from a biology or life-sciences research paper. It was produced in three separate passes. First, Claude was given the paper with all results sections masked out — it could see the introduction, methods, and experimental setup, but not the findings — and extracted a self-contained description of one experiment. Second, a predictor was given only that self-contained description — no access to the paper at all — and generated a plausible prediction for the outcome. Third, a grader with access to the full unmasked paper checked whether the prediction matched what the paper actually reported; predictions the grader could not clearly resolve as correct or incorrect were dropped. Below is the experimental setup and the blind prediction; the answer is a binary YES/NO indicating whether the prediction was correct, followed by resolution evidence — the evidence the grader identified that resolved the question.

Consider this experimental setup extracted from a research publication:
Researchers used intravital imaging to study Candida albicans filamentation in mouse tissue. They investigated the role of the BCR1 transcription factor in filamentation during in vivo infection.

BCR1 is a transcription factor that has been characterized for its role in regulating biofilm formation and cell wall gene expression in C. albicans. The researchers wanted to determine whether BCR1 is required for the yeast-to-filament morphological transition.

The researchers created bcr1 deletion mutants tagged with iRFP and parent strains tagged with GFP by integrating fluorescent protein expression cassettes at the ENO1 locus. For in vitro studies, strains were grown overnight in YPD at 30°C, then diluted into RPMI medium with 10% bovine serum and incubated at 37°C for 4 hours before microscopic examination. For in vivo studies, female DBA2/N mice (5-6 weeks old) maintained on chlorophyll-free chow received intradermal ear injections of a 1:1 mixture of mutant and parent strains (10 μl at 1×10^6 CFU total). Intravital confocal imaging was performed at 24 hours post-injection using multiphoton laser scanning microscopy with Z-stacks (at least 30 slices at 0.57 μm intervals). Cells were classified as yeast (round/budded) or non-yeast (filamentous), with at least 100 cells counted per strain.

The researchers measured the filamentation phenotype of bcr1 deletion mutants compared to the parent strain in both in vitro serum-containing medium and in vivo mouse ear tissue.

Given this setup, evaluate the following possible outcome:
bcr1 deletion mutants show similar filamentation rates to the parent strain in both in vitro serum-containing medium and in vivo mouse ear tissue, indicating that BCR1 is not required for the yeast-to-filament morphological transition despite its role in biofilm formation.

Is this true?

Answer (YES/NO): NO